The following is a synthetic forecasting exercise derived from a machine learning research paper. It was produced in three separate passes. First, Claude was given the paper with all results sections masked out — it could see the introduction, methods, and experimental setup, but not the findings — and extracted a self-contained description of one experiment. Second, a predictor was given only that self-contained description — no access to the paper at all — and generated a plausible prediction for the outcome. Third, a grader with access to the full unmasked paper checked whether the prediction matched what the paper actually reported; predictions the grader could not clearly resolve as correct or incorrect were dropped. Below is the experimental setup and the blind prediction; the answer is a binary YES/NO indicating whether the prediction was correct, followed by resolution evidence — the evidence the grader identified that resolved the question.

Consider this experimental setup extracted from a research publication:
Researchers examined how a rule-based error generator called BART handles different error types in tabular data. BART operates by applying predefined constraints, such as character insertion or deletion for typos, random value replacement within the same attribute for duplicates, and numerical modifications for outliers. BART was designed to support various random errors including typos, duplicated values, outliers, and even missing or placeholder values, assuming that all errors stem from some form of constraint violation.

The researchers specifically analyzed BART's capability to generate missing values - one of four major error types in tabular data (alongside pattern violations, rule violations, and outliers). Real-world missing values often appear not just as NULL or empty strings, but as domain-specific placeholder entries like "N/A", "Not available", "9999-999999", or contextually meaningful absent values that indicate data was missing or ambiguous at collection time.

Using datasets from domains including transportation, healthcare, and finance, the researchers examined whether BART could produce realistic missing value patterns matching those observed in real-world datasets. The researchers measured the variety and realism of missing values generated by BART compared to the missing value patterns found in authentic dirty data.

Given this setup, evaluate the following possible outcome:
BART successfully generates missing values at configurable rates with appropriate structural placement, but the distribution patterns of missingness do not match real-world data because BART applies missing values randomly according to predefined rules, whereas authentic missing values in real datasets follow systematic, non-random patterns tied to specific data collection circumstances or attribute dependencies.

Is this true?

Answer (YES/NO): NO